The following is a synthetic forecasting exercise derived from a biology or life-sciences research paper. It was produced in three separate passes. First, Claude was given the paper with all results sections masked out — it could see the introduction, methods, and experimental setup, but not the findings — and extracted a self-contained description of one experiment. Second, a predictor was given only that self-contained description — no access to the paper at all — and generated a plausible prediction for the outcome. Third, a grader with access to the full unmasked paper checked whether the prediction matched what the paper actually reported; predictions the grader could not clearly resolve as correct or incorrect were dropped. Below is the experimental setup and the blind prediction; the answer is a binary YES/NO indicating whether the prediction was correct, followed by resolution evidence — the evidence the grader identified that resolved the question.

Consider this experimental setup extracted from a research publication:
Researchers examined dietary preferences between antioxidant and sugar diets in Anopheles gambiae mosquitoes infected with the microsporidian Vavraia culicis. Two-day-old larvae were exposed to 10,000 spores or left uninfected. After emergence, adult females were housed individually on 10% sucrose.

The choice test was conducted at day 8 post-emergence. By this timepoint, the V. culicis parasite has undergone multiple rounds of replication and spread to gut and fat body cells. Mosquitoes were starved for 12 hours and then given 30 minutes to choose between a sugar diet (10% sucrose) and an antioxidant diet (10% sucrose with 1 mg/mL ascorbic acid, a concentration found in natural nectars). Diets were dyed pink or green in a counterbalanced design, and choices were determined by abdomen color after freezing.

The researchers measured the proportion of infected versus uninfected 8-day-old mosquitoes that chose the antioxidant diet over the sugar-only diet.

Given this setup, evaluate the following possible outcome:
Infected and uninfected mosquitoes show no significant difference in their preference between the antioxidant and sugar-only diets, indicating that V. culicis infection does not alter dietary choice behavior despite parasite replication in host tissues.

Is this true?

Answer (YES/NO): NO